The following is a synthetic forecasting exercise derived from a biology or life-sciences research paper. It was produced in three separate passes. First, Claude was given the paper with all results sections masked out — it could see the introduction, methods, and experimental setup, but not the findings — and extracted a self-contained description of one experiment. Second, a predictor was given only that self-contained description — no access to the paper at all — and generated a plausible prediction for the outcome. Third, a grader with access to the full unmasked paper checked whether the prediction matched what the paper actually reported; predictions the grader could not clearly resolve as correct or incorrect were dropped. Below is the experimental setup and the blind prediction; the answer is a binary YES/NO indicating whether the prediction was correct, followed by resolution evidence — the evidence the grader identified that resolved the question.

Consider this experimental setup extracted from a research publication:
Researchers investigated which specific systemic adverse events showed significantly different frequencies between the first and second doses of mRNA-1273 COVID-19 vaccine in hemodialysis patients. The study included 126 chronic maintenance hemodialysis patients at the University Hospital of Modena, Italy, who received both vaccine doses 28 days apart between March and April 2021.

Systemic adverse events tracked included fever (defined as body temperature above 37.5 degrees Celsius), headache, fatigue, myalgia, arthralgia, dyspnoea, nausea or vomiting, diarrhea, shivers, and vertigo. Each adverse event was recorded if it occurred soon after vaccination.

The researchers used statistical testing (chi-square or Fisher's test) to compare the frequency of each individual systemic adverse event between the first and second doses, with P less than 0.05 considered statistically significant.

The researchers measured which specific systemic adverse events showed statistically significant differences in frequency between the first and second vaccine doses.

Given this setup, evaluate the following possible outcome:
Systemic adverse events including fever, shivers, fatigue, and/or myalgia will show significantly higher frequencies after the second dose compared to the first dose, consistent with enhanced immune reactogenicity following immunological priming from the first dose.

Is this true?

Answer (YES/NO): NO